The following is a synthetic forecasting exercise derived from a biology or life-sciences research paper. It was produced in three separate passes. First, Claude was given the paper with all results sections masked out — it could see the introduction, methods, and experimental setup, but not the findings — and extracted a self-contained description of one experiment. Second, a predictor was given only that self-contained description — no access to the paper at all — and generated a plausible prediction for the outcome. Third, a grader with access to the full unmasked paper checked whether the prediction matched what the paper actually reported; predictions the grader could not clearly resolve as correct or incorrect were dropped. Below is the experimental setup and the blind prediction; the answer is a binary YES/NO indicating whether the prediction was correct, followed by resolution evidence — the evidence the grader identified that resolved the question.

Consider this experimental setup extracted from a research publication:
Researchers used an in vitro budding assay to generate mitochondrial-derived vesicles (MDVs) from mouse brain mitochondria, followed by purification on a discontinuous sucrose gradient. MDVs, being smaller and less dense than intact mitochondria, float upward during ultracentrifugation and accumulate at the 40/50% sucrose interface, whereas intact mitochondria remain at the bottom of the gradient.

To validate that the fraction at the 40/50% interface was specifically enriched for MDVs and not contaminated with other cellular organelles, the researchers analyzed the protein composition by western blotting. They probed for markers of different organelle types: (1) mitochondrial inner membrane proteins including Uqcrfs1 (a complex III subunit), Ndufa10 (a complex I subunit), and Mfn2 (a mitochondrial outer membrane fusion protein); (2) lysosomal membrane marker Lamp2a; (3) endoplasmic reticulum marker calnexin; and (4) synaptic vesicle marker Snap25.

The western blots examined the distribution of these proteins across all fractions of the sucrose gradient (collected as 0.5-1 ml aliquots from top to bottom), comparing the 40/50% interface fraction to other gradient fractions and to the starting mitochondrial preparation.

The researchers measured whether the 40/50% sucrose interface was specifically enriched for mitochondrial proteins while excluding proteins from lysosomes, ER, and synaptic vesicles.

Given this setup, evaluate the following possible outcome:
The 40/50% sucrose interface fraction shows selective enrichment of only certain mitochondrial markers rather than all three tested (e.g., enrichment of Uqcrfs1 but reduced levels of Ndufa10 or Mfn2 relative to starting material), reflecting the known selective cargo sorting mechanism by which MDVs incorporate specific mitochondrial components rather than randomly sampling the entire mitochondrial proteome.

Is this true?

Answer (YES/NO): NO